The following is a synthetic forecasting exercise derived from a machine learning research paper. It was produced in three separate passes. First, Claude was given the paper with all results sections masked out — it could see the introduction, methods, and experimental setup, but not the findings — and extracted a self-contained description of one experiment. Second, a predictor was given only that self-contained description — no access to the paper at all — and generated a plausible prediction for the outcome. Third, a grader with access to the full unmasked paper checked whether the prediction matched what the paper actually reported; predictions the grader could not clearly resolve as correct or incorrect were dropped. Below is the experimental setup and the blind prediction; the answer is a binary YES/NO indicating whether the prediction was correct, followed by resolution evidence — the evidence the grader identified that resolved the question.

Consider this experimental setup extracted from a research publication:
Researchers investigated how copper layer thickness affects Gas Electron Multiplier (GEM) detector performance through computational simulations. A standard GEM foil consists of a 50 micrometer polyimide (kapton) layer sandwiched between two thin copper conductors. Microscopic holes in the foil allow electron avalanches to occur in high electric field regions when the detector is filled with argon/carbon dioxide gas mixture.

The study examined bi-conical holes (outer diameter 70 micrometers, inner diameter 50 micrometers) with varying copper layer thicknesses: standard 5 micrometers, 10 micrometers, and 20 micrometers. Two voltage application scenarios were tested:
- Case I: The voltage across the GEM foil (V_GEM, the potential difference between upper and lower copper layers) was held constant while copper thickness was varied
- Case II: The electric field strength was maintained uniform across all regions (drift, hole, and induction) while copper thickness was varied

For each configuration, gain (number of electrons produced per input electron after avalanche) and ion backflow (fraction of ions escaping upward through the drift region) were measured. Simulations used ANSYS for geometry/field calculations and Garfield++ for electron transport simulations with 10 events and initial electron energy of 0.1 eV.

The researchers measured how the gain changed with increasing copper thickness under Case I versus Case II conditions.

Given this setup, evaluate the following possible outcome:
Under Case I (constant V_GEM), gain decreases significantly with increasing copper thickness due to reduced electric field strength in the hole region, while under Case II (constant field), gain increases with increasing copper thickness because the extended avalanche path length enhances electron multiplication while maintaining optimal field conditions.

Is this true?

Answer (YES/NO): NO